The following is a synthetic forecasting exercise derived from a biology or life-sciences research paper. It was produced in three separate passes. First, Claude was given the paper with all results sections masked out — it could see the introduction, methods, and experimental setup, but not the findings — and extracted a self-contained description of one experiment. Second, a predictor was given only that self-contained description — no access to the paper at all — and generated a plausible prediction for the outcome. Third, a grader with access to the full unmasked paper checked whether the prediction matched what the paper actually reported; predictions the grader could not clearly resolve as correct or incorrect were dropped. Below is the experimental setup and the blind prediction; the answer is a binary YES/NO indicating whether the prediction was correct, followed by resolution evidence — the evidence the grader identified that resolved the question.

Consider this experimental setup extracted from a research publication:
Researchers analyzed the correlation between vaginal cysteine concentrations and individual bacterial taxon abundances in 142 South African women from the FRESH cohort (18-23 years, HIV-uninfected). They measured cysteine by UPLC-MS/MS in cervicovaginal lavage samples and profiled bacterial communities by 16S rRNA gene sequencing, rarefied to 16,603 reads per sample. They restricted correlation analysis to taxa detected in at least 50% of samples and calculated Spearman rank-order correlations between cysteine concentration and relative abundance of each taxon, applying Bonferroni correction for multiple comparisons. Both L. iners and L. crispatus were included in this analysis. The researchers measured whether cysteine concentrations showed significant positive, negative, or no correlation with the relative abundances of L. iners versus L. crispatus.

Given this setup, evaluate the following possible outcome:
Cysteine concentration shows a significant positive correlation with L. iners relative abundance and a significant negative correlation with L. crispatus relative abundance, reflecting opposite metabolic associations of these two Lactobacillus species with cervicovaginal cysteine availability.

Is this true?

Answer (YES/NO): NO